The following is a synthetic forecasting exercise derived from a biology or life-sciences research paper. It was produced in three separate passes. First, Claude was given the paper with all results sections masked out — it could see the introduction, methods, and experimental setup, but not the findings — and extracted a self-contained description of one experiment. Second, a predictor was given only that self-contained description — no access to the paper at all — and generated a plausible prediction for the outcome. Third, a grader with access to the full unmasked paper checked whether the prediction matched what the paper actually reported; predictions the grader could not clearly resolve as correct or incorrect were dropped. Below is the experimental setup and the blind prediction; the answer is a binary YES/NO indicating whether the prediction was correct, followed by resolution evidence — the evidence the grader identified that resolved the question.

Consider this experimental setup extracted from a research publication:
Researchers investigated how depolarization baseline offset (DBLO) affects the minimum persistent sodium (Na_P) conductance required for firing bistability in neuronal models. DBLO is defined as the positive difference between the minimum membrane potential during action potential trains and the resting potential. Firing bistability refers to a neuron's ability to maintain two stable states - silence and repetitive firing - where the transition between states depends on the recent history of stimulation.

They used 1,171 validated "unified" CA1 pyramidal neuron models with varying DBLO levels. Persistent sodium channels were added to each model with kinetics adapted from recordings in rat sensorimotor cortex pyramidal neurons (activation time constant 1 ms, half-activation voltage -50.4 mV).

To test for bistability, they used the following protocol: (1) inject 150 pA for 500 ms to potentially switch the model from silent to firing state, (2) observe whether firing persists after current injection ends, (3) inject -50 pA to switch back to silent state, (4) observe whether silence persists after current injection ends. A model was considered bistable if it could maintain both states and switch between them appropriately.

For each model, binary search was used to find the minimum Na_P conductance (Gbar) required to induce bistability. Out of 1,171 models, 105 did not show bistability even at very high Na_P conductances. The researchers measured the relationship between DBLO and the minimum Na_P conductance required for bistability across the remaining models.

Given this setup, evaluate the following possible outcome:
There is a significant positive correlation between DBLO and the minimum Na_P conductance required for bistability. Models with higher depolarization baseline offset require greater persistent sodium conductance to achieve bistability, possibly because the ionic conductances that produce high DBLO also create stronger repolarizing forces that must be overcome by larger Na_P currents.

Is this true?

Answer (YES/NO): NO